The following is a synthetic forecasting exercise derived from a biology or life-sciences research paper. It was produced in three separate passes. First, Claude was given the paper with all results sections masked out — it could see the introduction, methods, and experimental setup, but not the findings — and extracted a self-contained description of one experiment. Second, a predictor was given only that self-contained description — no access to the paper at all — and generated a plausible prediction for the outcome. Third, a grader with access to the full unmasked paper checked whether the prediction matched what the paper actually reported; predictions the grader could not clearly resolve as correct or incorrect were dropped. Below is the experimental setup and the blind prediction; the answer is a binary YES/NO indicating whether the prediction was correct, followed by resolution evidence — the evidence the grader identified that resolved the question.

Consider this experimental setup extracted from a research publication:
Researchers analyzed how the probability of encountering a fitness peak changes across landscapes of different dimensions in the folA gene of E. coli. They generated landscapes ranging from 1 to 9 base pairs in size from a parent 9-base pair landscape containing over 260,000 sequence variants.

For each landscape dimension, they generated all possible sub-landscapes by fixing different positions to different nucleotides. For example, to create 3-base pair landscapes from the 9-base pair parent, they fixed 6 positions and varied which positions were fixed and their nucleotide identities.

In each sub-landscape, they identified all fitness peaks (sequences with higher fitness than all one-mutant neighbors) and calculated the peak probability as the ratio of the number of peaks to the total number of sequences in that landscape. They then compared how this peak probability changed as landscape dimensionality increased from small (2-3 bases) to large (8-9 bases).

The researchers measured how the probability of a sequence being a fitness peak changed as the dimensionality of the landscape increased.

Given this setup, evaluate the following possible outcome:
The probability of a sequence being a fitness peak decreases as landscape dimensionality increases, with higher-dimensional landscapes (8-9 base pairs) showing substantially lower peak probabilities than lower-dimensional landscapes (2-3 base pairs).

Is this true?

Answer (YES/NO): YES